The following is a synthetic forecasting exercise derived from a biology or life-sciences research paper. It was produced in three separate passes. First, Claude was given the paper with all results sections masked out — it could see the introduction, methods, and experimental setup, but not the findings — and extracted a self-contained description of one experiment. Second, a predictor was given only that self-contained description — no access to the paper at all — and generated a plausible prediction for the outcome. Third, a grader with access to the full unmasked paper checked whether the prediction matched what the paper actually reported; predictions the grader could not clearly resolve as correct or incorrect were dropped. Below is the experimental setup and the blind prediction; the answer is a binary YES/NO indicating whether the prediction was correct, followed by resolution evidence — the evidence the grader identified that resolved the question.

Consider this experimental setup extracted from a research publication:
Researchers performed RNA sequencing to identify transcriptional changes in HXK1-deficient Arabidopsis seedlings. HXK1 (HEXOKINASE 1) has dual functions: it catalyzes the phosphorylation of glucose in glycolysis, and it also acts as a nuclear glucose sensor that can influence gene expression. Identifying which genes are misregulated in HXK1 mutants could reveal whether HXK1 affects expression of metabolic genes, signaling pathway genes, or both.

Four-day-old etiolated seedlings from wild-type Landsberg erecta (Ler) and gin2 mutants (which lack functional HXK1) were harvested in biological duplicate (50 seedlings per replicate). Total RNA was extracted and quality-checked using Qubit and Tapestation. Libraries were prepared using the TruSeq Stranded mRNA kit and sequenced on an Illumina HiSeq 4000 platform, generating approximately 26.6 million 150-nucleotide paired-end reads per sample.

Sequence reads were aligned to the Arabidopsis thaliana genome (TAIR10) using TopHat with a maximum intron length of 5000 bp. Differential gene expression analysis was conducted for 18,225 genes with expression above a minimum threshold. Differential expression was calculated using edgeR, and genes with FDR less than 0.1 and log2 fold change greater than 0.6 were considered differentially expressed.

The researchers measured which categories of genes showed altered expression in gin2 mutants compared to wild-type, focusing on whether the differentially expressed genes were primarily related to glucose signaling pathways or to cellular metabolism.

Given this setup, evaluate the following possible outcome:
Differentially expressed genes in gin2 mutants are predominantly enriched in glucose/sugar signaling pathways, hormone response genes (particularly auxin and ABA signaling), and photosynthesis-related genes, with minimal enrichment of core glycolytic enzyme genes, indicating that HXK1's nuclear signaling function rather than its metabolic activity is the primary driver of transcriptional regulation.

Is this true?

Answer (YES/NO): NO